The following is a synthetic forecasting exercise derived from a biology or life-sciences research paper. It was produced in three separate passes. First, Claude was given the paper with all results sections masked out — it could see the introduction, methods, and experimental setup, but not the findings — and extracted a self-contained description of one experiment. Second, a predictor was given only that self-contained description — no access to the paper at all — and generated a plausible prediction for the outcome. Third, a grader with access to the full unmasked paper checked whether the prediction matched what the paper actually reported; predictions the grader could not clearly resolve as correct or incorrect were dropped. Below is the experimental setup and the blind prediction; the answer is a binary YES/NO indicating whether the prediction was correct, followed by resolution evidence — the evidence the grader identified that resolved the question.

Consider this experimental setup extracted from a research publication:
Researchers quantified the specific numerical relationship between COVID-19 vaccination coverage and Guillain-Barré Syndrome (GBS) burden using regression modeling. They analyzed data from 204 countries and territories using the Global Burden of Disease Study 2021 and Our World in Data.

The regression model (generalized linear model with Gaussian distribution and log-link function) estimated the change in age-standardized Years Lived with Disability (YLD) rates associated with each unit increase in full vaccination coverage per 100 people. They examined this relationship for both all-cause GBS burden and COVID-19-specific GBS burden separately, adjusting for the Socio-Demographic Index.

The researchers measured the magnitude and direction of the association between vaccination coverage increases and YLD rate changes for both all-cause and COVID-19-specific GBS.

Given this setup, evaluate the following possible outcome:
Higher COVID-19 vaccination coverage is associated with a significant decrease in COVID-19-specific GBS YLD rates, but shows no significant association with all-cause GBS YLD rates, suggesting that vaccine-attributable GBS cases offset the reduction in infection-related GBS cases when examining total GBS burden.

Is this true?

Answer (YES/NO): NO